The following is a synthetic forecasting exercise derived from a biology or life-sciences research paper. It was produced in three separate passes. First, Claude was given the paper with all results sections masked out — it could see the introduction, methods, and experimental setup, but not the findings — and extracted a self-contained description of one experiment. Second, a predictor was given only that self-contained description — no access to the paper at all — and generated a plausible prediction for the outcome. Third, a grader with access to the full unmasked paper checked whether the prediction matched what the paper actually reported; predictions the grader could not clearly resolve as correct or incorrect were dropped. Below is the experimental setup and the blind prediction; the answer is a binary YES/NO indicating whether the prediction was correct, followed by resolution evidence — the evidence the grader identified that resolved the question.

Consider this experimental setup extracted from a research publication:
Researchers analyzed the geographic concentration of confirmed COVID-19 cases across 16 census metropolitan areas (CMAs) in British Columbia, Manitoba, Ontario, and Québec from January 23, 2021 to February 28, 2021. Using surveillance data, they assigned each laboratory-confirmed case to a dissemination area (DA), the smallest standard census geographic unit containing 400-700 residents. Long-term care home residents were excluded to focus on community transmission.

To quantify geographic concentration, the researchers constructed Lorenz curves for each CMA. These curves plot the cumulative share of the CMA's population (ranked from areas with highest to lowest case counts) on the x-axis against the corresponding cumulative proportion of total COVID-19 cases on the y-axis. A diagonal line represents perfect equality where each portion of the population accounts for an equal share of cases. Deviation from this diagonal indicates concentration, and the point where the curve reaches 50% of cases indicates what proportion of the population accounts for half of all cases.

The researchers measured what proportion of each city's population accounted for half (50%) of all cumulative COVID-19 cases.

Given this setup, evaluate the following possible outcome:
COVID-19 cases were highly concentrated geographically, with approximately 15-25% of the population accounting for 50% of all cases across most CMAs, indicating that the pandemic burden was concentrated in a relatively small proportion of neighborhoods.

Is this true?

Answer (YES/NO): NO